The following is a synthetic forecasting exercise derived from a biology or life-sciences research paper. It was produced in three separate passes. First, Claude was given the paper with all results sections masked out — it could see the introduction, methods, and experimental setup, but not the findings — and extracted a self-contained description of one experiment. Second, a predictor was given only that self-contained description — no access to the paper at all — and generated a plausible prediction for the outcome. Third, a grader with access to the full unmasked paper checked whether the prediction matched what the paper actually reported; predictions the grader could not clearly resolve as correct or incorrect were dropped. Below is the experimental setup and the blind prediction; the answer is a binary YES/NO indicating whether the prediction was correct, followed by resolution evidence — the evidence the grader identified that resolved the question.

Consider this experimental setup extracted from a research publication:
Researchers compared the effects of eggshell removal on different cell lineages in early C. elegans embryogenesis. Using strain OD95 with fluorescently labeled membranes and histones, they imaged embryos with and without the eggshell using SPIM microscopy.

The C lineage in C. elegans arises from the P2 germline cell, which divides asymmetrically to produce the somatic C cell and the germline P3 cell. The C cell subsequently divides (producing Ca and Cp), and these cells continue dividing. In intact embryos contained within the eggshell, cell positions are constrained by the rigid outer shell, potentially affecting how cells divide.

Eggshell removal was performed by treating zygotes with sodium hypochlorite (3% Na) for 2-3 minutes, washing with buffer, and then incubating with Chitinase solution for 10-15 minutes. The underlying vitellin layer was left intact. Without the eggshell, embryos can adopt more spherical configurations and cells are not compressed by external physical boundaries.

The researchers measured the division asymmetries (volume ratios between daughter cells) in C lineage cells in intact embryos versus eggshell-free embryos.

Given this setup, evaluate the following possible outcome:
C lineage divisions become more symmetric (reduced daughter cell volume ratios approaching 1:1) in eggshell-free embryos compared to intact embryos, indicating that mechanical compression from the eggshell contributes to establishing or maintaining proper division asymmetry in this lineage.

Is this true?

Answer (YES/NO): NO